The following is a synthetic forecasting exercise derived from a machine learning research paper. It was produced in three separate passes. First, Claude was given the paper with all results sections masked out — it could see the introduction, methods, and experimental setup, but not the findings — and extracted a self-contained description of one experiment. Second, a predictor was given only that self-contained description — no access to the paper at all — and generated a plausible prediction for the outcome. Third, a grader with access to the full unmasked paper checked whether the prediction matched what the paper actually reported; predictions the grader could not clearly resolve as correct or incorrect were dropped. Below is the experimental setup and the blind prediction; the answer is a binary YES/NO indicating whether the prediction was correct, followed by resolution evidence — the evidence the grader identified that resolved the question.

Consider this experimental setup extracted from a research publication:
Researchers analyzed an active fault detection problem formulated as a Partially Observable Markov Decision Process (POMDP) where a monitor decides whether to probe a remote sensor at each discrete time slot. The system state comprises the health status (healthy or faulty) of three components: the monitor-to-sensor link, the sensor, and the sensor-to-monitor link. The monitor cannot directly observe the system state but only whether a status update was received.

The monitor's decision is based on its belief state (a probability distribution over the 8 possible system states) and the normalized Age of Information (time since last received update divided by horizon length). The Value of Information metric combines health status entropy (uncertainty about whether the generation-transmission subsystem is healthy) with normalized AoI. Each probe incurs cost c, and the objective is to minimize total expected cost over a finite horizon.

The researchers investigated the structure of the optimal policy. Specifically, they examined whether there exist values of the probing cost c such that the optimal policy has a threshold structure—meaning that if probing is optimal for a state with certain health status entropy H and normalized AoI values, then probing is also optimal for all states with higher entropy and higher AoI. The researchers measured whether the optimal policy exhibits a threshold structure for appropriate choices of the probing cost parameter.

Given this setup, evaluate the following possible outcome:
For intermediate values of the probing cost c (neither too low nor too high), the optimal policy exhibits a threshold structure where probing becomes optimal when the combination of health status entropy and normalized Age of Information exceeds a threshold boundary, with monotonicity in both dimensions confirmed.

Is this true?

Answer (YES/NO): NO